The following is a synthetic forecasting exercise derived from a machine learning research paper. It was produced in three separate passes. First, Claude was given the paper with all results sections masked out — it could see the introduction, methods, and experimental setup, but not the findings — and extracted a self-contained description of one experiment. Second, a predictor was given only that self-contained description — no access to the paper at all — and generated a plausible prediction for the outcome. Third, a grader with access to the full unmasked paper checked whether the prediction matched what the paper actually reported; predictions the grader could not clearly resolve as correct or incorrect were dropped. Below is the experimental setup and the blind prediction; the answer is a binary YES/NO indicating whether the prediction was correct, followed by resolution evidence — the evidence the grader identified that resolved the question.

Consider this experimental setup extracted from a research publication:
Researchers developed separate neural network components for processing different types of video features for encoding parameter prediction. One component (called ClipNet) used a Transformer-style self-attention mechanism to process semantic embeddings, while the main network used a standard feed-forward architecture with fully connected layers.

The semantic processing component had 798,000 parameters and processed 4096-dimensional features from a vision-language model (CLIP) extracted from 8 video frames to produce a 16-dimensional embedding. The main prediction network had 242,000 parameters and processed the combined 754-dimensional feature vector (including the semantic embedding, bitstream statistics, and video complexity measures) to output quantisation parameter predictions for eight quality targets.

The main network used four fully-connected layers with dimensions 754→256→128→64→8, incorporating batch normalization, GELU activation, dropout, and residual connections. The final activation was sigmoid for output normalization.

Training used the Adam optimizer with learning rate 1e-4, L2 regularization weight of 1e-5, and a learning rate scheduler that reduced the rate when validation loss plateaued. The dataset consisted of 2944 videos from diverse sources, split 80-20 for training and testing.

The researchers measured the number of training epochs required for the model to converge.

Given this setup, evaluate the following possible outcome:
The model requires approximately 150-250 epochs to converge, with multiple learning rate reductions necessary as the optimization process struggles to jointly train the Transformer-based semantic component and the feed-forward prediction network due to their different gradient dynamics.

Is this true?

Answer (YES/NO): NO